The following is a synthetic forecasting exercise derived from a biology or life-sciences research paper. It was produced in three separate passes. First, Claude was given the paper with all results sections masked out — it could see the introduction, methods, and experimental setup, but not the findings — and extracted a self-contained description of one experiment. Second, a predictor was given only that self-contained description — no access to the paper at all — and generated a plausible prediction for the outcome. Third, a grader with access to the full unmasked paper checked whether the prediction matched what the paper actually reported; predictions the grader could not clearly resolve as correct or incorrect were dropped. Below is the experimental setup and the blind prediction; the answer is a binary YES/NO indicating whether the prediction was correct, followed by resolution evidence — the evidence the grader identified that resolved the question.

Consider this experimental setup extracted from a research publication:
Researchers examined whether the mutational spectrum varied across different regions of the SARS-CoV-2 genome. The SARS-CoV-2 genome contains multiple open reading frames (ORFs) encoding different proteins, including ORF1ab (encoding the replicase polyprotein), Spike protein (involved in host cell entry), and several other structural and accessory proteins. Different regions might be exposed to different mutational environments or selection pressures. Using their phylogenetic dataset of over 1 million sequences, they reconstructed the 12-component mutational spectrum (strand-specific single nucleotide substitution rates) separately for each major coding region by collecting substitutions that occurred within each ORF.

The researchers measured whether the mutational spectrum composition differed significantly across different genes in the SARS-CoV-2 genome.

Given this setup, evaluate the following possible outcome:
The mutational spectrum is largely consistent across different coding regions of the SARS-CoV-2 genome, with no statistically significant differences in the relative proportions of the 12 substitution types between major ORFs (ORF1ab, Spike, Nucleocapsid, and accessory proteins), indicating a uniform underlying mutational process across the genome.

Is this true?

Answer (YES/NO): NO